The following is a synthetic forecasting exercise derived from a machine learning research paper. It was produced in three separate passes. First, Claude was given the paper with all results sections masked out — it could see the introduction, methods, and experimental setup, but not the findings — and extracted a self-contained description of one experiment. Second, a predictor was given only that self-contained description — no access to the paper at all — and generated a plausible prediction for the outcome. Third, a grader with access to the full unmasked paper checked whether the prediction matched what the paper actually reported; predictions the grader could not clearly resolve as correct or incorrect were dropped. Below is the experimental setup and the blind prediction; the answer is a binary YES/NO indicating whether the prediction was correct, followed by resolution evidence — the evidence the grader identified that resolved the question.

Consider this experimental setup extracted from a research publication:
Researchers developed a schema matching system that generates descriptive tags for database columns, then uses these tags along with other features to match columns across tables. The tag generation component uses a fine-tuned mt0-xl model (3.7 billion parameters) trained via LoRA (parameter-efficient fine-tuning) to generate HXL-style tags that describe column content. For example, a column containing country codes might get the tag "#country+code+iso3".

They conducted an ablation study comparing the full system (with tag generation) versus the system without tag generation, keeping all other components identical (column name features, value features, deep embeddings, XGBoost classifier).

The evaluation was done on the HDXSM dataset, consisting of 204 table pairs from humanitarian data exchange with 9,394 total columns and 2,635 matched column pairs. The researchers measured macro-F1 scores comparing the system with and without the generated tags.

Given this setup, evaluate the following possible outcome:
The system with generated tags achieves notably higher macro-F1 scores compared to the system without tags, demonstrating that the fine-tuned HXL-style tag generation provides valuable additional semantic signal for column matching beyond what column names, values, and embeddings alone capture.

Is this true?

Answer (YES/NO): YES